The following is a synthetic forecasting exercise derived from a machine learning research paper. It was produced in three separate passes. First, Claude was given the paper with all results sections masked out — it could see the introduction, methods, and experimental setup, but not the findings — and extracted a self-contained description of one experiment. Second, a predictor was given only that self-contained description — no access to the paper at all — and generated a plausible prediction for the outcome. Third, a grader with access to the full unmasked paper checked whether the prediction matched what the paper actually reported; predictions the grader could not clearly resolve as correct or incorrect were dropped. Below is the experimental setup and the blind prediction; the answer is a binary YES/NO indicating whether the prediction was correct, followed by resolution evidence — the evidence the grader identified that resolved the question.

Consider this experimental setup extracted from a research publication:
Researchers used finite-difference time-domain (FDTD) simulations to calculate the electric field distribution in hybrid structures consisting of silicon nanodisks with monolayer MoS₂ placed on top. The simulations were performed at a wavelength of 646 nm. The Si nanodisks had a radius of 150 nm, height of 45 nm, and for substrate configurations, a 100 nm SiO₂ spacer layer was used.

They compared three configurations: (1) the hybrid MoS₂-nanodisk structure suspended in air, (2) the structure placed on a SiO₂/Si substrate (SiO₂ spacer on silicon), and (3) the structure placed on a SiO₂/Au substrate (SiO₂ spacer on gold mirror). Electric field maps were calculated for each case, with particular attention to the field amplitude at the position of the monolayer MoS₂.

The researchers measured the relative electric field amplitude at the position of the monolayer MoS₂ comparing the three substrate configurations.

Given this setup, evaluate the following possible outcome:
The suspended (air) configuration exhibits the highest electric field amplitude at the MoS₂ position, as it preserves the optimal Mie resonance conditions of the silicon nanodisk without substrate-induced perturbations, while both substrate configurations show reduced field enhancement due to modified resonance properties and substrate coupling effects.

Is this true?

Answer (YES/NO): NO